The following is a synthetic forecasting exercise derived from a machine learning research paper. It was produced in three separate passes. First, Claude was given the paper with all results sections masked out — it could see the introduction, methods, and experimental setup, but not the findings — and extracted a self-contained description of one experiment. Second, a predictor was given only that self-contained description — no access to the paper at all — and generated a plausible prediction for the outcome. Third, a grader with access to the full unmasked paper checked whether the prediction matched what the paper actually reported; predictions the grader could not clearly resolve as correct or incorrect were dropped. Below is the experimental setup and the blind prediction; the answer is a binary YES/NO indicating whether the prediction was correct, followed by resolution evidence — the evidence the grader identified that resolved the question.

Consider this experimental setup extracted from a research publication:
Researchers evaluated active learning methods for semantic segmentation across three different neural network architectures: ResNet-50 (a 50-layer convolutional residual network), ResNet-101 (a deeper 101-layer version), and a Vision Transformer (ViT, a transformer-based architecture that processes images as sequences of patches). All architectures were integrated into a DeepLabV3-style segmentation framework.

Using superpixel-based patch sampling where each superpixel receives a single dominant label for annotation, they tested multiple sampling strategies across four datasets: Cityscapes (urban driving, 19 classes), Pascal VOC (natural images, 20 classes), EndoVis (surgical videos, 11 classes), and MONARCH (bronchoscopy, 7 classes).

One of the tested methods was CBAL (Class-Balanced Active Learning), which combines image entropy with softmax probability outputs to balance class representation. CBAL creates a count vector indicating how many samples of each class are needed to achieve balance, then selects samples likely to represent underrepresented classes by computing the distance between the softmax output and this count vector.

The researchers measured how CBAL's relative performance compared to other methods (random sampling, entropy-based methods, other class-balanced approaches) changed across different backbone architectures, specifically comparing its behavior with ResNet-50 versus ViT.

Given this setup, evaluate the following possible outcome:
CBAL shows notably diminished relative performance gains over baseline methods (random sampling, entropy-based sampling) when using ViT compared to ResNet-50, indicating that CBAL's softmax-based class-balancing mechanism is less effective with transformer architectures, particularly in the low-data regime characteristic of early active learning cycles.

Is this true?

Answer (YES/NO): NO